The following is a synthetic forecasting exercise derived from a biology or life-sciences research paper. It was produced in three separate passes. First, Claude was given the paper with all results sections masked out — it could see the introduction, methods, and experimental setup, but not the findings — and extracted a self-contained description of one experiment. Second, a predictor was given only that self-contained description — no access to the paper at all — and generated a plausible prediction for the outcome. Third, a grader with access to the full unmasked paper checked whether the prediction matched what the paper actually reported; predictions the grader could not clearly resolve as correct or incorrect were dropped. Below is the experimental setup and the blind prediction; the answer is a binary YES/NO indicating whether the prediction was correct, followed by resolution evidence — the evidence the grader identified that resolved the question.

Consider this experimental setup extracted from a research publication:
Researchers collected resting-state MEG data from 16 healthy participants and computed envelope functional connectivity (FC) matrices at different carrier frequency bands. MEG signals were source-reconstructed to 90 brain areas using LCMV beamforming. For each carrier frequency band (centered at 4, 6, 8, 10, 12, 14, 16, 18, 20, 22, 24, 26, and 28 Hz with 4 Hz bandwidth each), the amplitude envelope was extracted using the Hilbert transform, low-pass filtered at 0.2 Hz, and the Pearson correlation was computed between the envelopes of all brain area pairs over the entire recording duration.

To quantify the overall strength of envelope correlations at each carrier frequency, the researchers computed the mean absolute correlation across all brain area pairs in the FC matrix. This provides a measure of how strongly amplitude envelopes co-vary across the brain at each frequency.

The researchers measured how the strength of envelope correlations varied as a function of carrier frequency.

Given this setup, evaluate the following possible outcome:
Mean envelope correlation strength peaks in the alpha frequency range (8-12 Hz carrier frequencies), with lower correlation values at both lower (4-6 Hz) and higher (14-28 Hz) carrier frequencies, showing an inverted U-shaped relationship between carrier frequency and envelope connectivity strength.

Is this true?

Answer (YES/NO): NO